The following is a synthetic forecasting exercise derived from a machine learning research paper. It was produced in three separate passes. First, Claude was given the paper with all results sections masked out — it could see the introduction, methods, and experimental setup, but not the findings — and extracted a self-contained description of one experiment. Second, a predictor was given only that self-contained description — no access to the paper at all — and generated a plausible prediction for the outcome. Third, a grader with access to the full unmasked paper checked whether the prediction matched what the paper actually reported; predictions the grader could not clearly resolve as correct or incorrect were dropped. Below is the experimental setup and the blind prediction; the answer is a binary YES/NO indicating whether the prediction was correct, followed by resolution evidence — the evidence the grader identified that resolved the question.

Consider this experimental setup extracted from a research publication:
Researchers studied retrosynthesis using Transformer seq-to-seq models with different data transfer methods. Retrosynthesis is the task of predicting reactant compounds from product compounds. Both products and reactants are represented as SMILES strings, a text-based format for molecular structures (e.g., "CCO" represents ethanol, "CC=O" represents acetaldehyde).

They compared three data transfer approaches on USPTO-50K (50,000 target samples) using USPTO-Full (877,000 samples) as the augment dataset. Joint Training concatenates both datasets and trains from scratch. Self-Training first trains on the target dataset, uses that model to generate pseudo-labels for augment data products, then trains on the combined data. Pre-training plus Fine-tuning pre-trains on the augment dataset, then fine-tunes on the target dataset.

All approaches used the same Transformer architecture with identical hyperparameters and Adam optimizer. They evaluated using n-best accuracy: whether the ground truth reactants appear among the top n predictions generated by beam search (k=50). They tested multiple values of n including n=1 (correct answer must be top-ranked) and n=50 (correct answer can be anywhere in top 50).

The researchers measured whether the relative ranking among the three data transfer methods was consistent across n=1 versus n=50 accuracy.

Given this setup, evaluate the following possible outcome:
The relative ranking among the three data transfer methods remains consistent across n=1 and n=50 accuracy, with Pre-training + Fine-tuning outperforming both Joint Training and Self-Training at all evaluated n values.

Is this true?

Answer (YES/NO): NO